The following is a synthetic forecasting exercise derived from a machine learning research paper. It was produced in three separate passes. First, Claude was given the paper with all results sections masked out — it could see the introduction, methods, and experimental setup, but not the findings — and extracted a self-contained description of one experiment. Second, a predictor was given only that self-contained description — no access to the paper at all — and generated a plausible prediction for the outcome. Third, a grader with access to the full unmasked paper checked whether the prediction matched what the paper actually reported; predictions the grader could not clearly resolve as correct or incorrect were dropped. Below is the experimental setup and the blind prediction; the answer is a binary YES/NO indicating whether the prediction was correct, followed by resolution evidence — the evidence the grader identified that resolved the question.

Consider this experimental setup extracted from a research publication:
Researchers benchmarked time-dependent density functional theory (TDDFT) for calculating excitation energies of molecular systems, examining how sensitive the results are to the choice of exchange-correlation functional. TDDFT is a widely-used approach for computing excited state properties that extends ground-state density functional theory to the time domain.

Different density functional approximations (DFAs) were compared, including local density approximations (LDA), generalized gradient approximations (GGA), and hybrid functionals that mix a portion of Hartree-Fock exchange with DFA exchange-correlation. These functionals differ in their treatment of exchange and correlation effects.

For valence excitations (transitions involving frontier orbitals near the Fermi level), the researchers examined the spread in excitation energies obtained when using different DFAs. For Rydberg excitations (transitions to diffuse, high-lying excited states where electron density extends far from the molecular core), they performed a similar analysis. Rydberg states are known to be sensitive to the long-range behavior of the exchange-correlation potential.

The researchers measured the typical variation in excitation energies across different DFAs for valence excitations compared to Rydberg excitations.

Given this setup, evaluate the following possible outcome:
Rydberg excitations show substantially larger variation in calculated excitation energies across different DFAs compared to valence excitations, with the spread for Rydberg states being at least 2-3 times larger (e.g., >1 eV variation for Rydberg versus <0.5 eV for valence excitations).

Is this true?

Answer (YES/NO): NO